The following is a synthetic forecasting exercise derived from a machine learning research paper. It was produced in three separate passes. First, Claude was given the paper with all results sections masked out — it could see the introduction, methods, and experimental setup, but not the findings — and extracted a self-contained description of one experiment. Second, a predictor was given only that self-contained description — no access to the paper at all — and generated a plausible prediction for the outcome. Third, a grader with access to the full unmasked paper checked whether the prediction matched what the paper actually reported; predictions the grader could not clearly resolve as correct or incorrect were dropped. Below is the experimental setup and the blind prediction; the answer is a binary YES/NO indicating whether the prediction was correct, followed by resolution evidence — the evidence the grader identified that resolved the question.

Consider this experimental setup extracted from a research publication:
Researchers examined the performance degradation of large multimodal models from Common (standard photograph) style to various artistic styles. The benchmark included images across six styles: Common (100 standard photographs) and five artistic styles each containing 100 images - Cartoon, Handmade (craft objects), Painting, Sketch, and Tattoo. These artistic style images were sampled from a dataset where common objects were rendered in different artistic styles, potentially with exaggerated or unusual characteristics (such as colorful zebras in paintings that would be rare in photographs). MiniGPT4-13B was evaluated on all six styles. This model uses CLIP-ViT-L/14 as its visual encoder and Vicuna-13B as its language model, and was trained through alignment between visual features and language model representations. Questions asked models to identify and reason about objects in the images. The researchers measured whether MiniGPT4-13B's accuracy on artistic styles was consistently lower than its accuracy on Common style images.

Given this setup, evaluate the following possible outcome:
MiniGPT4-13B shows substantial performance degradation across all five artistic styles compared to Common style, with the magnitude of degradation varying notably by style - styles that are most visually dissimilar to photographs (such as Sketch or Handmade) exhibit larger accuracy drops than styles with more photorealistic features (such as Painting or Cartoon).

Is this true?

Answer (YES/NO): NO